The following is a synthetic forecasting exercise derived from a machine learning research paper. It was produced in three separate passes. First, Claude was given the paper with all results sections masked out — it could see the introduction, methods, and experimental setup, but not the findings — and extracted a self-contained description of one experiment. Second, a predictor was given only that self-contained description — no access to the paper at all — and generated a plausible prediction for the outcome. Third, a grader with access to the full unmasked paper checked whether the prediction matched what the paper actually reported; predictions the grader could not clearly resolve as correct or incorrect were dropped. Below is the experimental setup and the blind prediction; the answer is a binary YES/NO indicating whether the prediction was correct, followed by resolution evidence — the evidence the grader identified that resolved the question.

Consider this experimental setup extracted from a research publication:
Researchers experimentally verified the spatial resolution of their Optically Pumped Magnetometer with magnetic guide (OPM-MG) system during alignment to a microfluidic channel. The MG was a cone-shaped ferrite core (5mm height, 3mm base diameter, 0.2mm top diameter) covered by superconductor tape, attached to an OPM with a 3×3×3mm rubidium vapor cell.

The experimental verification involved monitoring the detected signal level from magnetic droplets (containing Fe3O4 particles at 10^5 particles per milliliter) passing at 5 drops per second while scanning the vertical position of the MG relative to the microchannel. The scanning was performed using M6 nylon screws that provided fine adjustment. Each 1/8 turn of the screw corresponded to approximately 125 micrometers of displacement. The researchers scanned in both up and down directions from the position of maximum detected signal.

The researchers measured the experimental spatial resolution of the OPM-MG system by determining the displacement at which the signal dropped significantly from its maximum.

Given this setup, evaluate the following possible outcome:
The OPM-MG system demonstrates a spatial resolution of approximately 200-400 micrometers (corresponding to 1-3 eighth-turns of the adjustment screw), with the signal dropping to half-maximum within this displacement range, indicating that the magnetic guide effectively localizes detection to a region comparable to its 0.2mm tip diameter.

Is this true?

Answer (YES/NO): YES